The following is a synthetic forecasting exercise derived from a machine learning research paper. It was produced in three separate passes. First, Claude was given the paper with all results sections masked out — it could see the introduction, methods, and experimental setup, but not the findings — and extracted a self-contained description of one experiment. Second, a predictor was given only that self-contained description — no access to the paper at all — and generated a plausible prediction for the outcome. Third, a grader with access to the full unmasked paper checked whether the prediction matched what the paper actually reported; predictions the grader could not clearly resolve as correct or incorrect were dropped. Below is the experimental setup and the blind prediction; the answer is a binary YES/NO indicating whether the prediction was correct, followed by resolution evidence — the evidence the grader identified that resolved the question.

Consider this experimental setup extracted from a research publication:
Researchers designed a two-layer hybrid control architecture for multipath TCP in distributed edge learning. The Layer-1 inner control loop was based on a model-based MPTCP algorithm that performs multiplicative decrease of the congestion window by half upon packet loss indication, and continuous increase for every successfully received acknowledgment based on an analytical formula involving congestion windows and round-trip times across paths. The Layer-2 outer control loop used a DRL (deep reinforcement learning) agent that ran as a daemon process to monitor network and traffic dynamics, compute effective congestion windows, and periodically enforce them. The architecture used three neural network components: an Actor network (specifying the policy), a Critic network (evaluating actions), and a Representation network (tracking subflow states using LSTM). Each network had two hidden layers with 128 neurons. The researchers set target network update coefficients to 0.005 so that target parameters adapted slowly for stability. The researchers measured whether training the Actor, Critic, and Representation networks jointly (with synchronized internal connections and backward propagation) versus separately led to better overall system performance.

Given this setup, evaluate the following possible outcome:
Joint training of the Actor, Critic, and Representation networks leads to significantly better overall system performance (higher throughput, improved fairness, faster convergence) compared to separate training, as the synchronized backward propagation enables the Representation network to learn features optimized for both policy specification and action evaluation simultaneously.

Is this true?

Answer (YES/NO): NO